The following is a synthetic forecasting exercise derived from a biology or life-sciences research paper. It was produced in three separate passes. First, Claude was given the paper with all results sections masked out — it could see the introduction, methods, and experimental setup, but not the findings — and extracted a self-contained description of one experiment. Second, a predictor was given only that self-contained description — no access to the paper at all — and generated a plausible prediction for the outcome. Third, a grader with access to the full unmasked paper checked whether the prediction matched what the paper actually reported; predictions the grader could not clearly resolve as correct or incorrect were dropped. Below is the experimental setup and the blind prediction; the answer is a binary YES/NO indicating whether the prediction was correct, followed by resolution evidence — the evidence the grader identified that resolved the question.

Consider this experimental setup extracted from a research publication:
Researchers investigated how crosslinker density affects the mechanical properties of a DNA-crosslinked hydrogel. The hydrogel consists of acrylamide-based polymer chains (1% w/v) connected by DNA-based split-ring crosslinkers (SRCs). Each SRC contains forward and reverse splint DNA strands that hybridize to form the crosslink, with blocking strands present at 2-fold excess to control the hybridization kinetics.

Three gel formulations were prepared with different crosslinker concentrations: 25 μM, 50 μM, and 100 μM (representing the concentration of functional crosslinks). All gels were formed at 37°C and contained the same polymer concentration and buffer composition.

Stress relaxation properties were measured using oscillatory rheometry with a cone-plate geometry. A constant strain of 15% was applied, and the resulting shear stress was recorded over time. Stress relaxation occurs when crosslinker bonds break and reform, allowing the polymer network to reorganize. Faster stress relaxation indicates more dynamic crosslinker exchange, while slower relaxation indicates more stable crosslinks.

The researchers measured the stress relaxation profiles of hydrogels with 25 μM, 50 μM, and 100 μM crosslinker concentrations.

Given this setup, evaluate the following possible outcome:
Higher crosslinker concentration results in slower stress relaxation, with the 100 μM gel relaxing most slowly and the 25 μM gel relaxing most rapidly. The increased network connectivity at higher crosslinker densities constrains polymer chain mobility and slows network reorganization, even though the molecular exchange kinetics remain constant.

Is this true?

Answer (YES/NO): NO